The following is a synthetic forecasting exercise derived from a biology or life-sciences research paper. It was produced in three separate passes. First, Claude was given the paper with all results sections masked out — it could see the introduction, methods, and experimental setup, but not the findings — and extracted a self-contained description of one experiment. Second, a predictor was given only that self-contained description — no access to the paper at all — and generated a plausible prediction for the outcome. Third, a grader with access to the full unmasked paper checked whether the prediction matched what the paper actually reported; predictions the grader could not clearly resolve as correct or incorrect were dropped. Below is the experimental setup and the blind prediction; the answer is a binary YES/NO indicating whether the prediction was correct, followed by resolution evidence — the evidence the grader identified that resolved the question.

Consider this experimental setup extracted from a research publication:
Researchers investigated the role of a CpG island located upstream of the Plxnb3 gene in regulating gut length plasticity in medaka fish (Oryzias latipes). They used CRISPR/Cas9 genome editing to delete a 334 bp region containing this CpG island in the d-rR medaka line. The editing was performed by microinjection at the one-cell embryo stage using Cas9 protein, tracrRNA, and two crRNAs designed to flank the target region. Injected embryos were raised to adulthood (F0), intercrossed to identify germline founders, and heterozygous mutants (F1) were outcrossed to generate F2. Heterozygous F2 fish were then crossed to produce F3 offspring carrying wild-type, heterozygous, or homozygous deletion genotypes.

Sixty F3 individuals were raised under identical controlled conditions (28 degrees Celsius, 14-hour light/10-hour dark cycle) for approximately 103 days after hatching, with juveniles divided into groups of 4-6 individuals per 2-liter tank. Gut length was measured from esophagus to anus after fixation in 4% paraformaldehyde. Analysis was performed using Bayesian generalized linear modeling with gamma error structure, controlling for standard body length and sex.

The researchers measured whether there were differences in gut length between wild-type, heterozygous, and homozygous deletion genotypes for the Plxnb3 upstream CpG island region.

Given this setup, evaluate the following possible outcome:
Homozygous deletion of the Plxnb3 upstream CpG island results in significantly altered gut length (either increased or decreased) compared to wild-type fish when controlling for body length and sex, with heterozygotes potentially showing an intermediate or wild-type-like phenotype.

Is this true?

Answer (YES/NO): NO